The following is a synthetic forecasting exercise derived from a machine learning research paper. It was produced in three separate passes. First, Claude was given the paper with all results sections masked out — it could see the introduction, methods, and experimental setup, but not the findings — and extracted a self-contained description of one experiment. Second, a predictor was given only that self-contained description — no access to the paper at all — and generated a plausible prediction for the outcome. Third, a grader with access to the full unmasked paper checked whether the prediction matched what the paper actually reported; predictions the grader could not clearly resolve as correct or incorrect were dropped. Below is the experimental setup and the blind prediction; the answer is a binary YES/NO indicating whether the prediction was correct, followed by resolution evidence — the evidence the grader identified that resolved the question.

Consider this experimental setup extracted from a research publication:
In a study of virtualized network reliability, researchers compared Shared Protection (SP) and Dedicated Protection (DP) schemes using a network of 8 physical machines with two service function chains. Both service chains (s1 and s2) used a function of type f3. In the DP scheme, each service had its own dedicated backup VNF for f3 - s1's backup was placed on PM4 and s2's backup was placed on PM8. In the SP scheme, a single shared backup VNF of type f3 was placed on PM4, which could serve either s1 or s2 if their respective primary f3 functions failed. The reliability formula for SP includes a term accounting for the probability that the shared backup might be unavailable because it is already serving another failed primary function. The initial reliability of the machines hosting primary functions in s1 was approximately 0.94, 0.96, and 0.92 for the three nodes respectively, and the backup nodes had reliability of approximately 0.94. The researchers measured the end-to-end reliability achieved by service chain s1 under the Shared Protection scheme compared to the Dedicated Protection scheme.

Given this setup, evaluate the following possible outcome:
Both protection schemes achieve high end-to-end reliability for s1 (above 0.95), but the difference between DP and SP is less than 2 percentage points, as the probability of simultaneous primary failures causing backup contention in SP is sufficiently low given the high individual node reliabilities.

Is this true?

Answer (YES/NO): NO